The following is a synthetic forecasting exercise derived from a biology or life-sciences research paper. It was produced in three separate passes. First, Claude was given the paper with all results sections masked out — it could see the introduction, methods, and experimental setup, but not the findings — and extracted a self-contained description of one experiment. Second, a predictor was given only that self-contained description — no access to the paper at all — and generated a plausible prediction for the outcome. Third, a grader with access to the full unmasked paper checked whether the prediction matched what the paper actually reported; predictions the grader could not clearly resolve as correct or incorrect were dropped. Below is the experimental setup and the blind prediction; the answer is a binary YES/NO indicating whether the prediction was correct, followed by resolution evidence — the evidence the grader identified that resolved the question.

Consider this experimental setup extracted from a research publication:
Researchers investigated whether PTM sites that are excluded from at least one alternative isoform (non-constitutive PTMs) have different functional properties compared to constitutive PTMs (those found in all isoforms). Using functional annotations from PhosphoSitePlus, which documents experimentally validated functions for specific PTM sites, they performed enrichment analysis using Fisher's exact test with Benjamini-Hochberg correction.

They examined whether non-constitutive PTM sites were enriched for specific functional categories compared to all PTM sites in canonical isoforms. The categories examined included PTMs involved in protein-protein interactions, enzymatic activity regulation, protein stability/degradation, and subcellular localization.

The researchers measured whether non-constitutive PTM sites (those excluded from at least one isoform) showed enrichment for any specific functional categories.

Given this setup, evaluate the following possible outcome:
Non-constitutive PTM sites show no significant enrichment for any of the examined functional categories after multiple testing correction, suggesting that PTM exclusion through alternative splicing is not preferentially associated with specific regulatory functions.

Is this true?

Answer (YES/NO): NO